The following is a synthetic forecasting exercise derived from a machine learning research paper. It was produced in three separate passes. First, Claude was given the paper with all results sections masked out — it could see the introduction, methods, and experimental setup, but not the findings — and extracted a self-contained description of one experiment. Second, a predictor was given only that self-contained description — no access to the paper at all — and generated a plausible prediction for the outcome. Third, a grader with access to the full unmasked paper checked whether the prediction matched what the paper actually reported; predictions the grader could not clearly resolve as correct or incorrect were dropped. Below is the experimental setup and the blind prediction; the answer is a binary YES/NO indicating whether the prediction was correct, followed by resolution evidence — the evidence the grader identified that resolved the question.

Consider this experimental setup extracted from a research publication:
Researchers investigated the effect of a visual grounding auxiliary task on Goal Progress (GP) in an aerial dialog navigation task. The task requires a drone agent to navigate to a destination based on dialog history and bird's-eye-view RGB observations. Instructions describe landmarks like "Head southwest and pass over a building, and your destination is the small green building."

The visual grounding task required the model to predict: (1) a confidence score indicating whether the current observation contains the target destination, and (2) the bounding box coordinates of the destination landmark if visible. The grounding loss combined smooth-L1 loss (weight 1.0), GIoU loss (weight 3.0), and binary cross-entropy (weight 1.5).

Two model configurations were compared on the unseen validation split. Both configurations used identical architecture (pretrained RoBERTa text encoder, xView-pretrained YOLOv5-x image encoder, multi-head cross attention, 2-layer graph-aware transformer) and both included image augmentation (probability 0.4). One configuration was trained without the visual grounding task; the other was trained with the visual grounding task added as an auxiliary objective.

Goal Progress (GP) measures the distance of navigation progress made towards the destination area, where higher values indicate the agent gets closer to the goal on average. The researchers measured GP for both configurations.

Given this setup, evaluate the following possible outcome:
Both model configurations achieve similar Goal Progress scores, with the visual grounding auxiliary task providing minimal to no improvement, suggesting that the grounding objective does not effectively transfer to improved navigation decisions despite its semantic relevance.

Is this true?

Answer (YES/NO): NO